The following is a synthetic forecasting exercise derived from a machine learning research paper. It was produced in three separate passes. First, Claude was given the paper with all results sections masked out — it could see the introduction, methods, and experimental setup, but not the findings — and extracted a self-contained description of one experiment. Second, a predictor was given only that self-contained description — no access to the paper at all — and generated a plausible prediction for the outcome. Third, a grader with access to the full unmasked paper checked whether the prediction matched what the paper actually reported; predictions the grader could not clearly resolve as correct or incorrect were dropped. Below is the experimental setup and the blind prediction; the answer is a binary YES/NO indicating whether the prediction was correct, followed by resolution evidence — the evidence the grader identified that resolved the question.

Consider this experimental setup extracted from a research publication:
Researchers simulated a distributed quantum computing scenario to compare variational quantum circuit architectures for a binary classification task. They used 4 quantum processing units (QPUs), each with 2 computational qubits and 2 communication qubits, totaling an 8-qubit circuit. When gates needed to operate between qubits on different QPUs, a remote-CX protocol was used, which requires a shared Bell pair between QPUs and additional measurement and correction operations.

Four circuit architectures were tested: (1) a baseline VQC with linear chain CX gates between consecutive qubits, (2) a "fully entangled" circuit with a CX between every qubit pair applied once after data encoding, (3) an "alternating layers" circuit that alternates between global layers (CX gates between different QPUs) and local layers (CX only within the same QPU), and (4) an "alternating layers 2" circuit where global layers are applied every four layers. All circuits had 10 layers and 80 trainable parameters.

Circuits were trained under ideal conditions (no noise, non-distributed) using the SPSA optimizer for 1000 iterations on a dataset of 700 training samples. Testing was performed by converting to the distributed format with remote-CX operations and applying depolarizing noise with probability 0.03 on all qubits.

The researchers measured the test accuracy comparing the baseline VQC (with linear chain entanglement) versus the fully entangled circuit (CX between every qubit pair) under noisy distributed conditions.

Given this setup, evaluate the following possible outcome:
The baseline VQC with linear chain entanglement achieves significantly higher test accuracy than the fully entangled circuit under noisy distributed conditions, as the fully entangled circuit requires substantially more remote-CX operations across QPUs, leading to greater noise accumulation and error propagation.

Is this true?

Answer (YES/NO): NO